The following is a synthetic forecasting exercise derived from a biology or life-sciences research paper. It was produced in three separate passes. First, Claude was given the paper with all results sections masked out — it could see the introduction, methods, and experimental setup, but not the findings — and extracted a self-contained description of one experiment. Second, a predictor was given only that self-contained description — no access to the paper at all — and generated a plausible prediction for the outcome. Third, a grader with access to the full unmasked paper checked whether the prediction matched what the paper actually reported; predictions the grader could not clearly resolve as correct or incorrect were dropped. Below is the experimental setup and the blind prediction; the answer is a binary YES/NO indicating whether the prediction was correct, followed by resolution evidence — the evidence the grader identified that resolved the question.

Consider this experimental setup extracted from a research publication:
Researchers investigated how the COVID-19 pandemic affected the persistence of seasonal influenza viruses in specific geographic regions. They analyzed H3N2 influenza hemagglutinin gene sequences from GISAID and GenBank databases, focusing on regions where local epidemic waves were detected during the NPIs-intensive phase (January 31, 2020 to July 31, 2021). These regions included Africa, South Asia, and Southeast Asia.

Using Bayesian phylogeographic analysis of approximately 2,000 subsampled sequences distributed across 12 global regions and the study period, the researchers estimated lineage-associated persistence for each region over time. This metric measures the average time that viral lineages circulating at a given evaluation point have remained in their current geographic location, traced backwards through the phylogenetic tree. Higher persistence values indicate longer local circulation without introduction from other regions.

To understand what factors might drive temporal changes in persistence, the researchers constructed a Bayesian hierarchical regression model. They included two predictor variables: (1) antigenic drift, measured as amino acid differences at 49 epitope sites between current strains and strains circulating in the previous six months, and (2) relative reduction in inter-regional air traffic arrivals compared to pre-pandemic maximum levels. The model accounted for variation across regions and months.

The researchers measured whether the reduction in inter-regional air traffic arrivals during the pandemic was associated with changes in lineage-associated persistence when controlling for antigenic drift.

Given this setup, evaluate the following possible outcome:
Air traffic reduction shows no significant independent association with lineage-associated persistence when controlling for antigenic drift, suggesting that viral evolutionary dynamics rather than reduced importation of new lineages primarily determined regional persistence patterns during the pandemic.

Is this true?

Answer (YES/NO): NO